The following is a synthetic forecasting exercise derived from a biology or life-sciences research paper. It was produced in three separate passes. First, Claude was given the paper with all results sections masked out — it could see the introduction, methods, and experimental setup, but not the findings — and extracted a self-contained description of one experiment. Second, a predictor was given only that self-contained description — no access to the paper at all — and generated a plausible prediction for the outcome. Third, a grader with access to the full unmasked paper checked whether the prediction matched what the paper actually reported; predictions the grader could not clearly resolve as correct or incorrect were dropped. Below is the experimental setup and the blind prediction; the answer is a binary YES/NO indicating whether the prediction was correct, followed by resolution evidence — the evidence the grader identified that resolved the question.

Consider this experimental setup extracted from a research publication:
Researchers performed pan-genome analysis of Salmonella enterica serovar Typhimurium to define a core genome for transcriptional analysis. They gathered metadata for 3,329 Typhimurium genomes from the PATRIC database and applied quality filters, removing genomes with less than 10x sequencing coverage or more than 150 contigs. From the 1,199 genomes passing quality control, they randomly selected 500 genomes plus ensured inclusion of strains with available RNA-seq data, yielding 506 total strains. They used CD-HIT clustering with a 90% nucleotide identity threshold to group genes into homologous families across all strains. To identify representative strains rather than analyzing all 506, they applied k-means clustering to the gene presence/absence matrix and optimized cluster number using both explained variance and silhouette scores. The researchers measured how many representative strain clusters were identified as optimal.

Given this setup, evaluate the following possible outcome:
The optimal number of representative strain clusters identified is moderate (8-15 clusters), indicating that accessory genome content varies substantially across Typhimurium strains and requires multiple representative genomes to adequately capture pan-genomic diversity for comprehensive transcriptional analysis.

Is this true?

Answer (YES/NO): NO